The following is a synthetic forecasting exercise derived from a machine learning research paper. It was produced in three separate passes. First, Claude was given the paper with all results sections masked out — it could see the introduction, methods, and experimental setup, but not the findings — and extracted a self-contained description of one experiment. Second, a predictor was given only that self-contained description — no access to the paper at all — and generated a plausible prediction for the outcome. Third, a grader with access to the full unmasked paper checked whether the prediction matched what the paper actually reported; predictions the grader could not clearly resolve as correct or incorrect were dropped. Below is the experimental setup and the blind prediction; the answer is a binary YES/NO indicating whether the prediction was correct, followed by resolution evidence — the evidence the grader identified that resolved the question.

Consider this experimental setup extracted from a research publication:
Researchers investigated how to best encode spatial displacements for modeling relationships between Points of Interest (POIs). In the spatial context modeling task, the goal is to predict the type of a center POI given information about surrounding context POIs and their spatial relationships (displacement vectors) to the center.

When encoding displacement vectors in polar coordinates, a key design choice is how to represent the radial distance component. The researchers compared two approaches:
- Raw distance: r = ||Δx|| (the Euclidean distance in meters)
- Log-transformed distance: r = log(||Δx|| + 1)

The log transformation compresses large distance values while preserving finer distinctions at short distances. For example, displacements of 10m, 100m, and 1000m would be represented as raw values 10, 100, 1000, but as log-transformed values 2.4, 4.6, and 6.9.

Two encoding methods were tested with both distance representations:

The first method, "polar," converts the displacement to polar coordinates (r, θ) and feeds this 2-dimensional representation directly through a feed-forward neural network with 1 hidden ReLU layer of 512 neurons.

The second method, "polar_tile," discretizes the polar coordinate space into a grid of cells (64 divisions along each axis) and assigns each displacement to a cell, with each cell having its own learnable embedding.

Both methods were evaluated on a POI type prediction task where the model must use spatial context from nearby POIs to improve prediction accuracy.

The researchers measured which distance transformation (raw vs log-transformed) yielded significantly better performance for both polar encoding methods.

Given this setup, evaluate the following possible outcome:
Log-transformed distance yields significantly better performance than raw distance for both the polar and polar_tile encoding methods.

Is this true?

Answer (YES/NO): YES